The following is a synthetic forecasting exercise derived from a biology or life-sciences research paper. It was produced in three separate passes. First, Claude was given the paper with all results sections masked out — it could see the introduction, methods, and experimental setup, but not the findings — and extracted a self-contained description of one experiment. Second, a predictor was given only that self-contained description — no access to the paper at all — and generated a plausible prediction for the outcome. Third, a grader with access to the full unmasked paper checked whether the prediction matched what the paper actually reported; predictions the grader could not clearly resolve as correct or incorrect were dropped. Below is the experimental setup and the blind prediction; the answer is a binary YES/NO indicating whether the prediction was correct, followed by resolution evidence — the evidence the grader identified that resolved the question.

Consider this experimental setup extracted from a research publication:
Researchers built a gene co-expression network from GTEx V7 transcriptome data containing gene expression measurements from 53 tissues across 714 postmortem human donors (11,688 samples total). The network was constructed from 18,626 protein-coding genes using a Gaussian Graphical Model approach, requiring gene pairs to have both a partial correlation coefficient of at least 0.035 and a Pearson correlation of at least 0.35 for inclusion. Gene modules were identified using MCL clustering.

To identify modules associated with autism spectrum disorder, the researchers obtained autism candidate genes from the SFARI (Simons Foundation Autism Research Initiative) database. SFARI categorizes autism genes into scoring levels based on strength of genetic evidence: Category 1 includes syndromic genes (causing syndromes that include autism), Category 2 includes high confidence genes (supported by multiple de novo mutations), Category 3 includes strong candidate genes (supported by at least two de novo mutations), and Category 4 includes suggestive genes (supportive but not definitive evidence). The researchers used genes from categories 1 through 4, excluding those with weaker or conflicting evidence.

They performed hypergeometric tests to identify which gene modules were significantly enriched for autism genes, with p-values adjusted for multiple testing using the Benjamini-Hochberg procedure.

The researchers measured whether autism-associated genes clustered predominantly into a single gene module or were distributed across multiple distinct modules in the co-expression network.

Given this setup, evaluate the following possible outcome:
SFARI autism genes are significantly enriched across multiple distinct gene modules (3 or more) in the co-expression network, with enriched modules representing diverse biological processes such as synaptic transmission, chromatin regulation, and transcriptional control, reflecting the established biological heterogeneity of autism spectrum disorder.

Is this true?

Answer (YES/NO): YES